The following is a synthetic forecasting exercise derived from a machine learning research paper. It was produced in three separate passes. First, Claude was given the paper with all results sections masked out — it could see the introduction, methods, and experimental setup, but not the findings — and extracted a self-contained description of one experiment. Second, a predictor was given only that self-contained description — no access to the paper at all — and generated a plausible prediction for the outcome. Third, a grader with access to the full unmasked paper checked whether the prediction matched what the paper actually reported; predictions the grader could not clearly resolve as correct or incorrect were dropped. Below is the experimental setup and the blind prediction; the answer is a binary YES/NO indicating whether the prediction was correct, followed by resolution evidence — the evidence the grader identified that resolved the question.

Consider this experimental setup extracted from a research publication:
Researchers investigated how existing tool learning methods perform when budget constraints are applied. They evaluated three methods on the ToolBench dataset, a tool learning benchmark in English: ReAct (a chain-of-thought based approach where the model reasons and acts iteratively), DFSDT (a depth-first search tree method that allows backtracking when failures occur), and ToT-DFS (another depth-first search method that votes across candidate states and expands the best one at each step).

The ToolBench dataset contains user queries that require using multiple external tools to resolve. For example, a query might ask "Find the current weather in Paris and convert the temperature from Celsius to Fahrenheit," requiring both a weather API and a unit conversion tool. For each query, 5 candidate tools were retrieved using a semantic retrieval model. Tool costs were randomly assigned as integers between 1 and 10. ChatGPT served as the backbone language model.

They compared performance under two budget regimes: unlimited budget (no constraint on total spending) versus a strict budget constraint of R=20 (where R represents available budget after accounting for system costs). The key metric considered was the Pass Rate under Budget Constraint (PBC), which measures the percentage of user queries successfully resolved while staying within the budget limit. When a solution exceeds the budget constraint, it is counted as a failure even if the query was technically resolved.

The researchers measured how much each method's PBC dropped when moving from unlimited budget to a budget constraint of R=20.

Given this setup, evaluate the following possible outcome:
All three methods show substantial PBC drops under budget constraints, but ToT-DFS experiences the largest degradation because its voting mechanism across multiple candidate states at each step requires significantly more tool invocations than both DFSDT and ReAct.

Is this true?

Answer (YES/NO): NO